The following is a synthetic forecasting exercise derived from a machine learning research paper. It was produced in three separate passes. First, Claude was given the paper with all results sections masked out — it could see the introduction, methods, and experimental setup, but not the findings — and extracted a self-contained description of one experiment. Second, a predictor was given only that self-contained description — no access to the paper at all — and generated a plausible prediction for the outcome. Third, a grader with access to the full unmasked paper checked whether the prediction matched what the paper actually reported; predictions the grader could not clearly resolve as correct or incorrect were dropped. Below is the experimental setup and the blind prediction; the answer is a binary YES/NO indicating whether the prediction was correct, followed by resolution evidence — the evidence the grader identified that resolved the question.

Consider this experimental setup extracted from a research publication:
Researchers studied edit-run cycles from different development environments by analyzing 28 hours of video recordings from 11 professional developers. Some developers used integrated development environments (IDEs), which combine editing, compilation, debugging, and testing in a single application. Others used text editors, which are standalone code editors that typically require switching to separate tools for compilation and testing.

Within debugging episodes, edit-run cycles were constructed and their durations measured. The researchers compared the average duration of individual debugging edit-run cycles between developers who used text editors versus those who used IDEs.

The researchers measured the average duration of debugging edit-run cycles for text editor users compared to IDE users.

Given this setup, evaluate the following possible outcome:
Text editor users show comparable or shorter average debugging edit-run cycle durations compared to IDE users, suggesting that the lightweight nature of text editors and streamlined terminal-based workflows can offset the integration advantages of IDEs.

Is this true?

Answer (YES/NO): NO